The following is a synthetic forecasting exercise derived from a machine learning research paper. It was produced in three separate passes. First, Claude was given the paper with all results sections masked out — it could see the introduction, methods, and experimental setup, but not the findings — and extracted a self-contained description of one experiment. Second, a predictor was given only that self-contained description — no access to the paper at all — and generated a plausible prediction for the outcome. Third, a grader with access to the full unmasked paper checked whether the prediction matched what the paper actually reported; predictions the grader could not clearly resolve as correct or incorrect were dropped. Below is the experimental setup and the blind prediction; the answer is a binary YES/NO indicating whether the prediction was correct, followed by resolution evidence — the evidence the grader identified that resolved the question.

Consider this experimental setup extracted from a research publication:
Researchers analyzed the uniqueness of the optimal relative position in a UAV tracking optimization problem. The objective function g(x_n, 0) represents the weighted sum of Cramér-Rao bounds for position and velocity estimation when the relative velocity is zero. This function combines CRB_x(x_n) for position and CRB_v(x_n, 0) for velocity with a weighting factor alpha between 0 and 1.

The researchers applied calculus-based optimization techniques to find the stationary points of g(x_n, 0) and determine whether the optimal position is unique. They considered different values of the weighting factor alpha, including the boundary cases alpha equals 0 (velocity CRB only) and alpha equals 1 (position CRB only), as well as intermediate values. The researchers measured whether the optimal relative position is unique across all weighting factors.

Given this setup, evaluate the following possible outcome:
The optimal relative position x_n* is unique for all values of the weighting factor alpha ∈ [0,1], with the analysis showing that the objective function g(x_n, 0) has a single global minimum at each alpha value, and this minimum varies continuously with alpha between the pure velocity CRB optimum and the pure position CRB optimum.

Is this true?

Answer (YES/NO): YES